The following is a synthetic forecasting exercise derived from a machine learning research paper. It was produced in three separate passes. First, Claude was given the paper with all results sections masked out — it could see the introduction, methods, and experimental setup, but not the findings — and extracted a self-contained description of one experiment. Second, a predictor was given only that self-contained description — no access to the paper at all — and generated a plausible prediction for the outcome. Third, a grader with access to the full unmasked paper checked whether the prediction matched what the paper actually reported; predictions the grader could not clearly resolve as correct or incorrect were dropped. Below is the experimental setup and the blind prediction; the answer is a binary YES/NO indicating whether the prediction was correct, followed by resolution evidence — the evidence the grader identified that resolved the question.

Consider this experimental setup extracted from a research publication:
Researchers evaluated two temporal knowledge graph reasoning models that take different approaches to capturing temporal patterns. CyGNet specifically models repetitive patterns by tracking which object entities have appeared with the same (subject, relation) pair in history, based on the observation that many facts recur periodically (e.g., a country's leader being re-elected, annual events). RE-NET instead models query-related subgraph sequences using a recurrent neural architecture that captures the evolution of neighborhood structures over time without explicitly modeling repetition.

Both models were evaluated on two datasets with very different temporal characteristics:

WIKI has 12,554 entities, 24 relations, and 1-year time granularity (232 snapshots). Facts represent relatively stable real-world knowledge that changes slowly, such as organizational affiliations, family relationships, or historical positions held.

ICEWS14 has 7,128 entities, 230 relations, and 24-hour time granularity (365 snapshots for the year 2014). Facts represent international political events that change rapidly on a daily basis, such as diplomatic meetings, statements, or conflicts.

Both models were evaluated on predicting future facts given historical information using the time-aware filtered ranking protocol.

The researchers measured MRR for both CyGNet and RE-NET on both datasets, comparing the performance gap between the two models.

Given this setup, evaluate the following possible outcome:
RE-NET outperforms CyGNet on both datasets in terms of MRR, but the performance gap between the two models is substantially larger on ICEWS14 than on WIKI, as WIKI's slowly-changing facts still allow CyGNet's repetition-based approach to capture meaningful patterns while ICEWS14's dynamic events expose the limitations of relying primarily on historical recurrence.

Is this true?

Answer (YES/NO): NO